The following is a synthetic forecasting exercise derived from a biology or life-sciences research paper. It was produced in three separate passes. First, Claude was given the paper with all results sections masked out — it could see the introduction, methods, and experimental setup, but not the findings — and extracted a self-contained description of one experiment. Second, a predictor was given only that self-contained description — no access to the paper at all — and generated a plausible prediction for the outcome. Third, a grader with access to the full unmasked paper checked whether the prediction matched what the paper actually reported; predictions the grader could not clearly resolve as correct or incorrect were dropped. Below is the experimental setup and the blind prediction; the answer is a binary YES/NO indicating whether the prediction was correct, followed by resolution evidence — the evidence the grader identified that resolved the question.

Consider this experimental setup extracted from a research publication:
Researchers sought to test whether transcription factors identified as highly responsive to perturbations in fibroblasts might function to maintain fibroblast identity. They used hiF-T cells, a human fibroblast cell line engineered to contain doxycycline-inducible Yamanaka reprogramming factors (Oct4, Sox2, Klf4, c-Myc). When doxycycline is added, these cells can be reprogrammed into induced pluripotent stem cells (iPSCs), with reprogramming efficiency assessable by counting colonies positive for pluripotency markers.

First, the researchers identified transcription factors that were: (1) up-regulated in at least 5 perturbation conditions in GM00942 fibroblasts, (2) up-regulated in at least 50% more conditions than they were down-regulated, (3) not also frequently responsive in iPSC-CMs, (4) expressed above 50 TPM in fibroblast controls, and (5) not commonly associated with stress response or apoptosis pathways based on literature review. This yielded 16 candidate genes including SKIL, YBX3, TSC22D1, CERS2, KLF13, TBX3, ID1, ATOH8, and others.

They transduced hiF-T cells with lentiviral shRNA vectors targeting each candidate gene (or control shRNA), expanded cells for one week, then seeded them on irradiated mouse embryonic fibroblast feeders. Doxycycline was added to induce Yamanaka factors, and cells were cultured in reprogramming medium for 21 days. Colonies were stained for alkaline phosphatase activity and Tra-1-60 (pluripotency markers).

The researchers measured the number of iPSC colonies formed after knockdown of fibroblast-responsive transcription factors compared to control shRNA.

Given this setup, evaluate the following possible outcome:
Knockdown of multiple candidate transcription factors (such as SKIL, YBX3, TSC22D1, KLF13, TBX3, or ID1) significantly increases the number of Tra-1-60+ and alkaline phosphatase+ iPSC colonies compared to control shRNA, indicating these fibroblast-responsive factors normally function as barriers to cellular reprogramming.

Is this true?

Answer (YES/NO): YES